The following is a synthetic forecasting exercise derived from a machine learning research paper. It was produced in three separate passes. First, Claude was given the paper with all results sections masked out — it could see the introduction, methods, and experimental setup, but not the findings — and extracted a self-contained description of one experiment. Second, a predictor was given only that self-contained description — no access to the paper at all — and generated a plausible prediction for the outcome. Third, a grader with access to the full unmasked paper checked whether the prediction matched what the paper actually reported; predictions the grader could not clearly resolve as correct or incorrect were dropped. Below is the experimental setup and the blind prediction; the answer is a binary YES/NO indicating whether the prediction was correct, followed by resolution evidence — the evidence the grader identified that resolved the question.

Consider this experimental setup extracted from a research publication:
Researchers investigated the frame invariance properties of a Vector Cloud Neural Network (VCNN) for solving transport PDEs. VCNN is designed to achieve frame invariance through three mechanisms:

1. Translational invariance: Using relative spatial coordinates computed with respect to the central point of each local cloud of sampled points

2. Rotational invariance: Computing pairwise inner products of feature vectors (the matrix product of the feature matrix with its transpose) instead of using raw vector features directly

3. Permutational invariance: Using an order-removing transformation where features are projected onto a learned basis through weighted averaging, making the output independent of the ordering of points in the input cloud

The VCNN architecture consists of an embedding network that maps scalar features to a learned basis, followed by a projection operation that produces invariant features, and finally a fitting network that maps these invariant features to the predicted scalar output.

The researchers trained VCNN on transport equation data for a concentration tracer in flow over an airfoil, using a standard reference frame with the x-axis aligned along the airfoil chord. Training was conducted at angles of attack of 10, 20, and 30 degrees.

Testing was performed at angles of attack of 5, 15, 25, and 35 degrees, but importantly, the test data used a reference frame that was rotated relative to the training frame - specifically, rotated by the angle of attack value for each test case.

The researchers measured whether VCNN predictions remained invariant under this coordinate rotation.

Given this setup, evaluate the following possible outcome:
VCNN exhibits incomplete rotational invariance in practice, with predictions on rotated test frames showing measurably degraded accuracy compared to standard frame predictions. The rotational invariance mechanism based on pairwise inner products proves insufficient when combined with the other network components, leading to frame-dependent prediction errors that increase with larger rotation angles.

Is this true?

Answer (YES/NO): NO